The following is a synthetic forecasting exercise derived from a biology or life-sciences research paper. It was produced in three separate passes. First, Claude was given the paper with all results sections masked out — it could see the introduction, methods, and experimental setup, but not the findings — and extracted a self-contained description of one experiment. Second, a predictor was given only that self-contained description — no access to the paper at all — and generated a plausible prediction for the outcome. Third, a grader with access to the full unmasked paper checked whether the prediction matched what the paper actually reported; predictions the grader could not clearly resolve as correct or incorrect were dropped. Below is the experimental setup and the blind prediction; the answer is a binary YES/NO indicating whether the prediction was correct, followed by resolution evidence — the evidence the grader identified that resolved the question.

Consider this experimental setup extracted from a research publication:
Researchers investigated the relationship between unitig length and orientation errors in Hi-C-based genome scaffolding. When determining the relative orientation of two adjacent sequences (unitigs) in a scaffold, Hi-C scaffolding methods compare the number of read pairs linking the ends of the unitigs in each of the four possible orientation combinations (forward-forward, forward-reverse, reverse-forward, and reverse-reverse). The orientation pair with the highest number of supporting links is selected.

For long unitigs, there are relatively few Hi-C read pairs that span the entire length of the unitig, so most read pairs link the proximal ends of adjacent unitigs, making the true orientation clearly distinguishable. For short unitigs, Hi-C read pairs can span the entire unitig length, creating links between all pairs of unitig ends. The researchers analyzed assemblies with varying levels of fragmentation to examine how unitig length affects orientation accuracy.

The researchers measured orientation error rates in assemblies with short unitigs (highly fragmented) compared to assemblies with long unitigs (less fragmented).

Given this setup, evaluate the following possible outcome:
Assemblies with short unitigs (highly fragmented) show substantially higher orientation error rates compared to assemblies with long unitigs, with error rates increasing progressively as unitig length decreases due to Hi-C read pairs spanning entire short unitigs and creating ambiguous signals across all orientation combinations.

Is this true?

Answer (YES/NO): YES